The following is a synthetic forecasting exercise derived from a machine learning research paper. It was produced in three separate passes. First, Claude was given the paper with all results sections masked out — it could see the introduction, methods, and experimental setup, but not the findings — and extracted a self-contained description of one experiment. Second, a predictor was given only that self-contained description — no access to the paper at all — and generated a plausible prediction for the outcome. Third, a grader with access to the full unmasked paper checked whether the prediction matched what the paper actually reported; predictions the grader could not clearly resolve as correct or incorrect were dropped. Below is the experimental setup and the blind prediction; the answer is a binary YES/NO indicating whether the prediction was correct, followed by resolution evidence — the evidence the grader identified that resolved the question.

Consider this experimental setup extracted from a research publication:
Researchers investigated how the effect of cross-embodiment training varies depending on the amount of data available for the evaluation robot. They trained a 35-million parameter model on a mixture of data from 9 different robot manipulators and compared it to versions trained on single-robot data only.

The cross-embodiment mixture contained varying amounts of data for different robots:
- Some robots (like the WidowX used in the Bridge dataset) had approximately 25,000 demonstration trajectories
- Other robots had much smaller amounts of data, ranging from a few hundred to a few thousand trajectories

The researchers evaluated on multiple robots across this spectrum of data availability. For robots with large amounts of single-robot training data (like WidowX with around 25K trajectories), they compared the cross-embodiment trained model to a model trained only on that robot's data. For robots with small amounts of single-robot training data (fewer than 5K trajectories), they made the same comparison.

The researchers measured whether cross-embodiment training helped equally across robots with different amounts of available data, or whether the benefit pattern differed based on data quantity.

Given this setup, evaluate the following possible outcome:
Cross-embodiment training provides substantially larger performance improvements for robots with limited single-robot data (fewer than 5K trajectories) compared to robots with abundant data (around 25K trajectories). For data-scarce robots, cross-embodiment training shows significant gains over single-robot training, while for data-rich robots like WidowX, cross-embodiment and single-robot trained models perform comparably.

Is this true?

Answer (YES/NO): NO